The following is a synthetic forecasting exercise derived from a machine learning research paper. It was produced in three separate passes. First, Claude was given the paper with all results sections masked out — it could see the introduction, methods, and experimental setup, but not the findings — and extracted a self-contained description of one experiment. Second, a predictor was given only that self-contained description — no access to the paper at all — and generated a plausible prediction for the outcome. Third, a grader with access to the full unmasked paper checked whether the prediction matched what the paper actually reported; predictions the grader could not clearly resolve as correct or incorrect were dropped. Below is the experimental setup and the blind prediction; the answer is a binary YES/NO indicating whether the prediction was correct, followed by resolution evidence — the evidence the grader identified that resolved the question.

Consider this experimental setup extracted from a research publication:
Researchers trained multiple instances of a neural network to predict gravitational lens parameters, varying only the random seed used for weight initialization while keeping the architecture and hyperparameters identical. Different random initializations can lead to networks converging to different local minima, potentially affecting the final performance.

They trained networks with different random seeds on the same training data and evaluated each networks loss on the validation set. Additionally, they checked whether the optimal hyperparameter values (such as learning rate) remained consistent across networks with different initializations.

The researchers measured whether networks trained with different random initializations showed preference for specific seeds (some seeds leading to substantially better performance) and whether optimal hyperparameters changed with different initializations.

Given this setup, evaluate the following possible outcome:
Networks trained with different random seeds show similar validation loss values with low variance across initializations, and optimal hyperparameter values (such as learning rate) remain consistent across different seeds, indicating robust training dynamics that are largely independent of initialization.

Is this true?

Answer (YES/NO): NO